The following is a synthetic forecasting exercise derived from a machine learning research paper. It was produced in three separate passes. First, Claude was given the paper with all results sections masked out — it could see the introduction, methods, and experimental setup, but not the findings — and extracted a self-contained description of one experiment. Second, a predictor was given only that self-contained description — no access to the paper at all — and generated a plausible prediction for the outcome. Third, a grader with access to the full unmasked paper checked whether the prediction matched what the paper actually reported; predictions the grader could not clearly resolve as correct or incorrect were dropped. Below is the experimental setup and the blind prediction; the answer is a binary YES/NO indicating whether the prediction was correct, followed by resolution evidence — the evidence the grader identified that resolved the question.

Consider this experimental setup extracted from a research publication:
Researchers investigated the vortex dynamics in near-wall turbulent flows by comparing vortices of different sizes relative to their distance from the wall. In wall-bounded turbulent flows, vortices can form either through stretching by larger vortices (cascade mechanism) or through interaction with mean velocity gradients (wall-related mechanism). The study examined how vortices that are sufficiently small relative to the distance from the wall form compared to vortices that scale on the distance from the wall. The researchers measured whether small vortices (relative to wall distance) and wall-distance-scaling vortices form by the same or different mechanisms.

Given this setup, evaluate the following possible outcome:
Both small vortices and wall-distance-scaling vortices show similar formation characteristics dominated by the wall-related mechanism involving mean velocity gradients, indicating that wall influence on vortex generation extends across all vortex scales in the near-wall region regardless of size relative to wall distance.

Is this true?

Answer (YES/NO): NO